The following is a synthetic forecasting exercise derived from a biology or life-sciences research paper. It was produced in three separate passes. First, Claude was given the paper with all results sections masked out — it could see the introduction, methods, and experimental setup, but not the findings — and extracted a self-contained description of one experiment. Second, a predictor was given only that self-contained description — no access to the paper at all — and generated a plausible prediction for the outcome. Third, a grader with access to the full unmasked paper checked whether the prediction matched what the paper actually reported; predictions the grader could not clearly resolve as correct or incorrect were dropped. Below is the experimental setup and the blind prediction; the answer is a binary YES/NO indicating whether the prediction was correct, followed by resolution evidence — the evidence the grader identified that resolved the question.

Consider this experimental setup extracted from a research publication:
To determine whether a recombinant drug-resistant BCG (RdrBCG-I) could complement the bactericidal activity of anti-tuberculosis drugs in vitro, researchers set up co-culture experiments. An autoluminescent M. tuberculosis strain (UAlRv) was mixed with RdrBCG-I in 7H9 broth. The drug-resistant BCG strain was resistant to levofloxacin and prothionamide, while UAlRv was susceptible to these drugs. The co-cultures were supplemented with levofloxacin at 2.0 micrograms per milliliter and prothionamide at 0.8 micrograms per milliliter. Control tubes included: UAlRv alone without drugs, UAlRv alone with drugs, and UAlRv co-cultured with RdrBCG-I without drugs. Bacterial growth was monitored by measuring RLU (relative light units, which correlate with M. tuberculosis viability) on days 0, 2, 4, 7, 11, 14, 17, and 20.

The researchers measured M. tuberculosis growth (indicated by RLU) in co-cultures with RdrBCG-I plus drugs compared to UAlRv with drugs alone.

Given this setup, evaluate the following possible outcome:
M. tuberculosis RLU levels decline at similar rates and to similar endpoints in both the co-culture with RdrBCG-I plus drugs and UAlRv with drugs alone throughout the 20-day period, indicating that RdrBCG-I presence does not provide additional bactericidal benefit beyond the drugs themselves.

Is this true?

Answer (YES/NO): NO